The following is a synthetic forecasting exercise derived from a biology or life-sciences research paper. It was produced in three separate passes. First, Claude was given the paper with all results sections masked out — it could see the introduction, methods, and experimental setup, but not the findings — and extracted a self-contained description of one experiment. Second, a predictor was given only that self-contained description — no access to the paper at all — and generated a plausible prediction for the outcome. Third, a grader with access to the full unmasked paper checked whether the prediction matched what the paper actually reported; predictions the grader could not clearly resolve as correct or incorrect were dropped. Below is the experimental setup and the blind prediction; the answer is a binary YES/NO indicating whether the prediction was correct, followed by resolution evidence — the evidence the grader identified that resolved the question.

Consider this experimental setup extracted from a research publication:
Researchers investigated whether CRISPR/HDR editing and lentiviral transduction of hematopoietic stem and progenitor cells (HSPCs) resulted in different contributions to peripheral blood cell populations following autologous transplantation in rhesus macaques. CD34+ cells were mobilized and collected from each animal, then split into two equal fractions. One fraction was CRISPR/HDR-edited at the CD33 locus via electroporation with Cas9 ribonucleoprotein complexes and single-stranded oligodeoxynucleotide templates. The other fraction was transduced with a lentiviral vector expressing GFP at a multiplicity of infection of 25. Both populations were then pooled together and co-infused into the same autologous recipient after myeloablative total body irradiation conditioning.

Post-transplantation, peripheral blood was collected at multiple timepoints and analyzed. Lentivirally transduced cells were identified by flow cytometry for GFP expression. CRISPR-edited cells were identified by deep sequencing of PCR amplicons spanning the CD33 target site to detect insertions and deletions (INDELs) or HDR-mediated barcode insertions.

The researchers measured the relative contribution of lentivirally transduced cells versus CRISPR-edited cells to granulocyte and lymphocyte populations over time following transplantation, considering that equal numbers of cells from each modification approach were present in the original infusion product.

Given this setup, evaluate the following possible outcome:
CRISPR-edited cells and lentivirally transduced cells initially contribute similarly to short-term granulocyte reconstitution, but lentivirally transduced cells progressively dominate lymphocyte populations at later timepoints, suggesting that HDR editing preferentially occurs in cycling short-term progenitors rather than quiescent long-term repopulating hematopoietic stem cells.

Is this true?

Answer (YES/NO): NO